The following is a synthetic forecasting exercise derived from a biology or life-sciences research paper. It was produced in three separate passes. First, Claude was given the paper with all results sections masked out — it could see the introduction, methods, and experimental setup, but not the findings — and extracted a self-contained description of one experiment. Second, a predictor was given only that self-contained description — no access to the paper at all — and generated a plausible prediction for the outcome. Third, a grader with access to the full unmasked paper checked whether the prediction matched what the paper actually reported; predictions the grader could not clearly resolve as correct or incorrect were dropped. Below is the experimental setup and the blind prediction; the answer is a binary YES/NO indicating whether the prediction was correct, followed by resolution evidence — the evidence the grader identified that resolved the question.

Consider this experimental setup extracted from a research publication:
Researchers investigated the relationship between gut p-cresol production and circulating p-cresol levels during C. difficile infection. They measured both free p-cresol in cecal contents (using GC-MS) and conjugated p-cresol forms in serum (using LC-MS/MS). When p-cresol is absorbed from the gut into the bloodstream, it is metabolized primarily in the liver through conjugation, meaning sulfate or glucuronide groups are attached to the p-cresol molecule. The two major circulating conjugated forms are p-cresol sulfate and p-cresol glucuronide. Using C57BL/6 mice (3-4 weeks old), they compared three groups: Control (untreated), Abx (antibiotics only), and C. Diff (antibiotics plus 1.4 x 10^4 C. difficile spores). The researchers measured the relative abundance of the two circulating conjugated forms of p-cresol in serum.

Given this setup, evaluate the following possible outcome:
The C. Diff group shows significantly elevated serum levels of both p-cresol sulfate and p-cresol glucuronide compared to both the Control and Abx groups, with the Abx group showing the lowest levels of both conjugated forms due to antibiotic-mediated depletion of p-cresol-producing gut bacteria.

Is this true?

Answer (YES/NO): NO